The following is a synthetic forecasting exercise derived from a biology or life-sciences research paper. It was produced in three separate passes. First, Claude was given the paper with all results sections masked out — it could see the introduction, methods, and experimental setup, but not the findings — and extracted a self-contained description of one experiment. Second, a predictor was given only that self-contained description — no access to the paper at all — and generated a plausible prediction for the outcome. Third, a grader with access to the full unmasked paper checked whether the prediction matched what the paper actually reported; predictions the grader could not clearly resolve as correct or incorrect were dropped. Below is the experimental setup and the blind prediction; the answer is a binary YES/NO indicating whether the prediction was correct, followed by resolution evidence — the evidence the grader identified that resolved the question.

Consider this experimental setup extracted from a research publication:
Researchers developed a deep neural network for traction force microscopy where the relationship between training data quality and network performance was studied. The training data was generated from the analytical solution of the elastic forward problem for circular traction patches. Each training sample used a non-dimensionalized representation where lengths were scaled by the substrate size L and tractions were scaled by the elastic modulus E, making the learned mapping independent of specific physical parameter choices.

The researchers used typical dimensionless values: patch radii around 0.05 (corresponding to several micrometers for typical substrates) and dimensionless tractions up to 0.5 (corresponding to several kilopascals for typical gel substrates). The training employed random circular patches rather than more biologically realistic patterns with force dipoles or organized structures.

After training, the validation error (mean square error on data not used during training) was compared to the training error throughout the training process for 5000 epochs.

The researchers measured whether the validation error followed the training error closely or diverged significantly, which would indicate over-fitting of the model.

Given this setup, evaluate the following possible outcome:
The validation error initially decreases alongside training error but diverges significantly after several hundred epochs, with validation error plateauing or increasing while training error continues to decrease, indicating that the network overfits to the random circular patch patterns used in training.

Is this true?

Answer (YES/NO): NO